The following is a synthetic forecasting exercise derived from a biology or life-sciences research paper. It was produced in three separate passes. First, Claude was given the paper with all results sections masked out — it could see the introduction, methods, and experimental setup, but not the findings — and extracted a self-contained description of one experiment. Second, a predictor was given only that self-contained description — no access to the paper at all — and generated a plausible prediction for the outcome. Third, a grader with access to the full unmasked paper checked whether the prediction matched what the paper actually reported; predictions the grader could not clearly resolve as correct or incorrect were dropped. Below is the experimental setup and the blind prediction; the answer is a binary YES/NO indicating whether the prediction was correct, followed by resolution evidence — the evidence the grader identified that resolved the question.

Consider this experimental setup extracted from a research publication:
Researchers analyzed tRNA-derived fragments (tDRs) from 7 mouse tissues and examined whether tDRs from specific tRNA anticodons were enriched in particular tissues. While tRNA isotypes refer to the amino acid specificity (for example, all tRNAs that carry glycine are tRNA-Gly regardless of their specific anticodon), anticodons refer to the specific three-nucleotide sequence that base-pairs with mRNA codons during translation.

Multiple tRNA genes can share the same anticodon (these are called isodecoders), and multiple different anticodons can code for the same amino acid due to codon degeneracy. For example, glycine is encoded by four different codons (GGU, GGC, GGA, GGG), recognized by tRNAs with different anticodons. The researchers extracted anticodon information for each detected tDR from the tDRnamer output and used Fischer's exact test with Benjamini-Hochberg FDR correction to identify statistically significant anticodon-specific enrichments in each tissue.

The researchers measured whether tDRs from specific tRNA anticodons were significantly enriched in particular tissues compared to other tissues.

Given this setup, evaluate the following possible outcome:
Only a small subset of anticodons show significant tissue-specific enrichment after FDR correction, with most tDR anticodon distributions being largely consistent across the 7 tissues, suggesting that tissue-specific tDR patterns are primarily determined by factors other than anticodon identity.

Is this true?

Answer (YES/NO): NO